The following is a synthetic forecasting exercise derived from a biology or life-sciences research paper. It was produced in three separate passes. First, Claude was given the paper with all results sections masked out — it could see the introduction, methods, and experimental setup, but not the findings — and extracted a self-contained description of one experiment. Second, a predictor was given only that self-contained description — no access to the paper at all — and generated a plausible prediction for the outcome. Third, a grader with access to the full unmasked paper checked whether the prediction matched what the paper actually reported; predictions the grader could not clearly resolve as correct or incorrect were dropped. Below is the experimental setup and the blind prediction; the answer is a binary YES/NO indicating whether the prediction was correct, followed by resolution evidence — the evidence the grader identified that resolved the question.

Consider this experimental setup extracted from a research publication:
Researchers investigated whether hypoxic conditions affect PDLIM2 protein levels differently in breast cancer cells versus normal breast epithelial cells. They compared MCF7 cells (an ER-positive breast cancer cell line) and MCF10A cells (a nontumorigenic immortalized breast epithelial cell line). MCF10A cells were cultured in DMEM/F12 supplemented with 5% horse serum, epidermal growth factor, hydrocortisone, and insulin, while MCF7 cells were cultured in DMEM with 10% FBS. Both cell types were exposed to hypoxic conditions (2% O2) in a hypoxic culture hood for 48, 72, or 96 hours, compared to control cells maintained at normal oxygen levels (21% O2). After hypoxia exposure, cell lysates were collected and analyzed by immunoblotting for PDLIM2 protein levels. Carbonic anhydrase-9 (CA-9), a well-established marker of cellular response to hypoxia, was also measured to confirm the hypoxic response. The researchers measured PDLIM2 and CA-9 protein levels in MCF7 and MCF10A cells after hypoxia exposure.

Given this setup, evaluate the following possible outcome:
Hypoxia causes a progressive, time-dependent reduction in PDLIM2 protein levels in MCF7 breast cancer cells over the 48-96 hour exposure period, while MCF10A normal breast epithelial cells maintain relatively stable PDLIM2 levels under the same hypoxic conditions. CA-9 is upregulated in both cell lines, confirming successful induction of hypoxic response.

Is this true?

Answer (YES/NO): NO